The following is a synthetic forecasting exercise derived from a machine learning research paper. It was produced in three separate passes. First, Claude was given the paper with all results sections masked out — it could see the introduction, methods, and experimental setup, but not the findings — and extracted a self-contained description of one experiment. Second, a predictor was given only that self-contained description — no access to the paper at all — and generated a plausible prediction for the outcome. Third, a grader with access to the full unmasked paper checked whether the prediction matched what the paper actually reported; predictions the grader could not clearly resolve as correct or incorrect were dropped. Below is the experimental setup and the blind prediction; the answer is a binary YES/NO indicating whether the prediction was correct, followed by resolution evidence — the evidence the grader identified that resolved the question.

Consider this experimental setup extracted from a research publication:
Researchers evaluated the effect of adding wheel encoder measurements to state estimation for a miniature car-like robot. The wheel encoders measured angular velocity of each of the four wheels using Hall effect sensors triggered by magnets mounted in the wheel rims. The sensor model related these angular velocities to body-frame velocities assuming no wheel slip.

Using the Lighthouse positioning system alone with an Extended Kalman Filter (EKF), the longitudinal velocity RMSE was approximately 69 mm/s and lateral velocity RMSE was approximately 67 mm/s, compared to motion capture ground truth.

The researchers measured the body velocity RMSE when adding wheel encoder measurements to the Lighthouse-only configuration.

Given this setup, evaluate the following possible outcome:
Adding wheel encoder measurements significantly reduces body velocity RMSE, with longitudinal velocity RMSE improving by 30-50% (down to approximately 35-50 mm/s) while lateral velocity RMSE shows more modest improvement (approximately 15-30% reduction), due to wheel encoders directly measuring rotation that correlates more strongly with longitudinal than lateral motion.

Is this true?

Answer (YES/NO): NO